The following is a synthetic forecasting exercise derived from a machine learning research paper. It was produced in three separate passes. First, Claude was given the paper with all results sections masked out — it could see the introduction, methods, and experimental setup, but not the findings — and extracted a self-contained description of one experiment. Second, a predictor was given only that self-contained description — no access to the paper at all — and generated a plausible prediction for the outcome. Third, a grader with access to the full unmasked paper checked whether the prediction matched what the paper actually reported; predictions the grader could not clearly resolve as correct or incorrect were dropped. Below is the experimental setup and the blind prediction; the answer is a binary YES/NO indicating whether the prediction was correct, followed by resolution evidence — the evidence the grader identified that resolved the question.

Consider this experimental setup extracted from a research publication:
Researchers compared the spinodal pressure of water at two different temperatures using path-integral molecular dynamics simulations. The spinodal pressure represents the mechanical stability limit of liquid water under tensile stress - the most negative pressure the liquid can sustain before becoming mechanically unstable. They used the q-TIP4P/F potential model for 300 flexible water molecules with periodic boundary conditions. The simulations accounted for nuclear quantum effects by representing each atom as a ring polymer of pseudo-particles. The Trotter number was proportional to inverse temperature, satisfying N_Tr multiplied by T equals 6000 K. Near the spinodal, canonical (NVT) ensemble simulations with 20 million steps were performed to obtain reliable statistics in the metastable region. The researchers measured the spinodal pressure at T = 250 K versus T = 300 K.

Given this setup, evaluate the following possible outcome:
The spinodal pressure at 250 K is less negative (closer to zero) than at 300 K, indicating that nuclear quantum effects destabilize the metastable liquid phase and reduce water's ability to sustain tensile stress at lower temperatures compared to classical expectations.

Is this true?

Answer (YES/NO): NO